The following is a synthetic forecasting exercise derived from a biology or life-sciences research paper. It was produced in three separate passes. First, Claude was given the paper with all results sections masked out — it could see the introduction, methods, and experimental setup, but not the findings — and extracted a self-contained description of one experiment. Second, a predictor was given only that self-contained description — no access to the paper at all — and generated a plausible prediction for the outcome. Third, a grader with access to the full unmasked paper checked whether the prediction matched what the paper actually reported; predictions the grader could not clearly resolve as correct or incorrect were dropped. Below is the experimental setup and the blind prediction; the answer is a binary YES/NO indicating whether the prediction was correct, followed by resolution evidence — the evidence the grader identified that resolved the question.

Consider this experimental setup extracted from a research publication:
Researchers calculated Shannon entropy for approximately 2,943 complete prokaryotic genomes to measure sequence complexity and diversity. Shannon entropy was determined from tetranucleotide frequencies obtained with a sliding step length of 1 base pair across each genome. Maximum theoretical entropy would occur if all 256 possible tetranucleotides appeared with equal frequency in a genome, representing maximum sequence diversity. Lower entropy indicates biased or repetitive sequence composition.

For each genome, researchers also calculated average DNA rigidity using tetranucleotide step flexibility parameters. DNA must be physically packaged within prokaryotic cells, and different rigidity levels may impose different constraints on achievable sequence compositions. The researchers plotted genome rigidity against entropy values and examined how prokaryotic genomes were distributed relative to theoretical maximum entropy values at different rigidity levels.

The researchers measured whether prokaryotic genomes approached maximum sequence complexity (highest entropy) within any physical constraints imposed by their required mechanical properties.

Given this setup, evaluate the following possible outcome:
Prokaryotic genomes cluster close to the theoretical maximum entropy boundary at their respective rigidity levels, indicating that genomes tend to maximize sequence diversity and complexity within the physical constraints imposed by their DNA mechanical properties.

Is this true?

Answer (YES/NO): YES